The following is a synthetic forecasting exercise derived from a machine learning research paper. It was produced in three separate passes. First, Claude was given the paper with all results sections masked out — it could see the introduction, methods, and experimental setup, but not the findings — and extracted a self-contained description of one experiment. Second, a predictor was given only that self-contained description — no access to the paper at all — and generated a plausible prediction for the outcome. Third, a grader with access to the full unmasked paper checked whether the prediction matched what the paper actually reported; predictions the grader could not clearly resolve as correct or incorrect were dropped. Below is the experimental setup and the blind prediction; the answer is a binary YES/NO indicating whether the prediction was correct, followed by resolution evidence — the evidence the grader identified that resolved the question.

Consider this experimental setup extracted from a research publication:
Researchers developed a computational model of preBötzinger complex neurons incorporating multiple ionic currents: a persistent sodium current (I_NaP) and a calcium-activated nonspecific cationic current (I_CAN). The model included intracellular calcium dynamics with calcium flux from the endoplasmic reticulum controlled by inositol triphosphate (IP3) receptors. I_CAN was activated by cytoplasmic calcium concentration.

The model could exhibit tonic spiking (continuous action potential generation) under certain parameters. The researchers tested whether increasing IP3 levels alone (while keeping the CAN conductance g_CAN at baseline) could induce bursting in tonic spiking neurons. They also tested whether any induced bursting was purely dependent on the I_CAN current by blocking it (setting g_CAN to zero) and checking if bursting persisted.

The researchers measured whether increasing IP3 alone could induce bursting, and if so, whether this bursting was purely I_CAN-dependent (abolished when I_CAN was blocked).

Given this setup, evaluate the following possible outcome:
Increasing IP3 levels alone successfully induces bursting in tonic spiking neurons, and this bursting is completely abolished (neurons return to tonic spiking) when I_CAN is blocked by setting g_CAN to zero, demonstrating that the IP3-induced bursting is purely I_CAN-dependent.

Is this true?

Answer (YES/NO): NO